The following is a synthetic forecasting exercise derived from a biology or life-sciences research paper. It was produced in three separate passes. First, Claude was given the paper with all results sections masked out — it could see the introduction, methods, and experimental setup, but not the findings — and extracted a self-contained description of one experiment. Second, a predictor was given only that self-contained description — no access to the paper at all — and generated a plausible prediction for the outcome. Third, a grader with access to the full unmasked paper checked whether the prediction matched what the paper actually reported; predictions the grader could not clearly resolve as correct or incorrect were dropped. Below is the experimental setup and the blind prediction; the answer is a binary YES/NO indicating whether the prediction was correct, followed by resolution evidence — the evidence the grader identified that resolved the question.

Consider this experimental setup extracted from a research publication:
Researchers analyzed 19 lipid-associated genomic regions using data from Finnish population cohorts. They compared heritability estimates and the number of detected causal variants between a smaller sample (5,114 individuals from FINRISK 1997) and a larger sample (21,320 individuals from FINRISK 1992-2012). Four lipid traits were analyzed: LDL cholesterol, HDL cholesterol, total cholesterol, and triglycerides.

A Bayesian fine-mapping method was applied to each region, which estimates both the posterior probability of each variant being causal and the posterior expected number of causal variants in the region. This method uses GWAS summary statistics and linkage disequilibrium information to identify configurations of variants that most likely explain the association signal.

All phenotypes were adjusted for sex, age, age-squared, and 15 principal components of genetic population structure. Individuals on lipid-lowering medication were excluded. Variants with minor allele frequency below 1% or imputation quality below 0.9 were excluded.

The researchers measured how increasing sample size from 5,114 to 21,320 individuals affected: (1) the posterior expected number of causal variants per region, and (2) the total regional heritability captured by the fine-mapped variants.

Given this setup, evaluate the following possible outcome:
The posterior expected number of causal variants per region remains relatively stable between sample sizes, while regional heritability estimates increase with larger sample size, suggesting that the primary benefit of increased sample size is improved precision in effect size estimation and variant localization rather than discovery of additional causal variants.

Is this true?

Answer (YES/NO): NO